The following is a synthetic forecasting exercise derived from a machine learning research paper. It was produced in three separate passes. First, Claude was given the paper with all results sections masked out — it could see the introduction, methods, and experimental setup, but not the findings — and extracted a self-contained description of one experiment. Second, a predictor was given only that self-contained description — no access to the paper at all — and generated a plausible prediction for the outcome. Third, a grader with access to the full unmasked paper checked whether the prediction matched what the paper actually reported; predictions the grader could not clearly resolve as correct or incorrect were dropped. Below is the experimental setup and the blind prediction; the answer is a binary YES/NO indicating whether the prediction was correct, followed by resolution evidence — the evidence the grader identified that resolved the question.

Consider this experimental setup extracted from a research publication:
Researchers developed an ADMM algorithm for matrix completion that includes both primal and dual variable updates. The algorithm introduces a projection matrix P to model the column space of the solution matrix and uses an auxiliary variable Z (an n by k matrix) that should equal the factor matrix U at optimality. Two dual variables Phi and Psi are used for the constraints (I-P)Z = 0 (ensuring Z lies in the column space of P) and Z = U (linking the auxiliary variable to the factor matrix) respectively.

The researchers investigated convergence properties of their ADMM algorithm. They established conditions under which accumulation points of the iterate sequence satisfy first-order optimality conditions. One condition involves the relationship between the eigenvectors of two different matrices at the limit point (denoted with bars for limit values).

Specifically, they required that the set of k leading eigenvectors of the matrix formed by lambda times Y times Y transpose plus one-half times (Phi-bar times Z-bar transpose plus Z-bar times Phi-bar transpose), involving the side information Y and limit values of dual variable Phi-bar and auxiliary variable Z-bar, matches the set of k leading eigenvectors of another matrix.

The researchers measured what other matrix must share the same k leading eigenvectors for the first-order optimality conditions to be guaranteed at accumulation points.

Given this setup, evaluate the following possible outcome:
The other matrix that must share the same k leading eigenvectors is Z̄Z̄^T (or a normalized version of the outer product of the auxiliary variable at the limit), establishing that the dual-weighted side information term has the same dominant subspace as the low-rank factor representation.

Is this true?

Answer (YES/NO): YES